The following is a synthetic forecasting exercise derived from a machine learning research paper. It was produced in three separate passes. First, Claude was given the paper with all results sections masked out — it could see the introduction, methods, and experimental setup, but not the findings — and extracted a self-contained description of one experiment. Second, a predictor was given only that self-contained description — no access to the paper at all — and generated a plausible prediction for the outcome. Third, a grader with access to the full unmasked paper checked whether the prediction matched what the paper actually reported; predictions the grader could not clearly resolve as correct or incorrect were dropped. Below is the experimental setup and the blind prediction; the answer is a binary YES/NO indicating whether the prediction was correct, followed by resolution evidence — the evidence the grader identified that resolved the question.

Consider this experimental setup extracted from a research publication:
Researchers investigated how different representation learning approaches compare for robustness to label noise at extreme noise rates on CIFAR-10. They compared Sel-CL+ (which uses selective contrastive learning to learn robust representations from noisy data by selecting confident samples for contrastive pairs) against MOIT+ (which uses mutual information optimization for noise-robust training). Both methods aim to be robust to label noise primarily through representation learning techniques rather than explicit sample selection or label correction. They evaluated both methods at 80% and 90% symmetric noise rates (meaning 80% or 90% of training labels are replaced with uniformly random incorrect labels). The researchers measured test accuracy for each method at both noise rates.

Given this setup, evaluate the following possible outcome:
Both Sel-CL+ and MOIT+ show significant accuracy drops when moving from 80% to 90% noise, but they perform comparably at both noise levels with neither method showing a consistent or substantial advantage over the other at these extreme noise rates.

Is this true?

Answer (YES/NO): NO